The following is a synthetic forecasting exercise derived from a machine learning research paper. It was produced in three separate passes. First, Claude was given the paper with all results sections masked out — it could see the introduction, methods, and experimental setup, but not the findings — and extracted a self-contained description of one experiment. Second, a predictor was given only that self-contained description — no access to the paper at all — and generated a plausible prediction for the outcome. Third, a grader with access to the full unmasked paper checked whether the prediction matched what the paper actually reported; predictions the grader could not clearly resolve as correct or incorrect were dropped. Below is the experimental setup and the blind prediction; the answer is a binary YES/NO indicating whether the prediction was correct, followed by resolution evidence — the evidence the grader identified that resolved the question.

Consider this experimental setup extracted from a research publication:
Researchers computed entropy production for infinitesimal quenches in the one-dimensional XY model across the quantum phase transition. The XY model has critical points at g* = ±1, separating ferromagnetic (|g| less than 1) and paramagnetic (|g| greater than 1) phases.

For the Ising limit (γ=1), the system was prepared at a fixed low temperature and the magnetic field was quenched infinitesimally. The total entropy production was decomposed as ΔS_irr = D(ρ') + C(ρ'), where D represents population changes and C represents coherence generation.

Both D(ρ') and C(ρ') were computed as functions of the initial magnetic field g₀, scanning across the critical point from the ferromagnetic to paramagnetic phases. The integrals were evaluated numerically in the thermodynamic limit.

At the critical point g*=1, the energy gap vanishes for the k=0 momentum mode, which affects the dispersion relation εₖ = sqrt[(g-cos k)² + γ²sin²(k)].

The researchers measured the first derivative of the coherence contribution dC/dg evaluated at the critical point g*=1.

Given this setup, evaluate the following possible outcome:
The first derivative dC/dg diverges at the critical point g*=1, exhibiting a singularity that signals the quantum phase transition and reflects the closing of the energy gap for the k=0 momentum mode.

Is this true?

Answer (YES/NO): NO